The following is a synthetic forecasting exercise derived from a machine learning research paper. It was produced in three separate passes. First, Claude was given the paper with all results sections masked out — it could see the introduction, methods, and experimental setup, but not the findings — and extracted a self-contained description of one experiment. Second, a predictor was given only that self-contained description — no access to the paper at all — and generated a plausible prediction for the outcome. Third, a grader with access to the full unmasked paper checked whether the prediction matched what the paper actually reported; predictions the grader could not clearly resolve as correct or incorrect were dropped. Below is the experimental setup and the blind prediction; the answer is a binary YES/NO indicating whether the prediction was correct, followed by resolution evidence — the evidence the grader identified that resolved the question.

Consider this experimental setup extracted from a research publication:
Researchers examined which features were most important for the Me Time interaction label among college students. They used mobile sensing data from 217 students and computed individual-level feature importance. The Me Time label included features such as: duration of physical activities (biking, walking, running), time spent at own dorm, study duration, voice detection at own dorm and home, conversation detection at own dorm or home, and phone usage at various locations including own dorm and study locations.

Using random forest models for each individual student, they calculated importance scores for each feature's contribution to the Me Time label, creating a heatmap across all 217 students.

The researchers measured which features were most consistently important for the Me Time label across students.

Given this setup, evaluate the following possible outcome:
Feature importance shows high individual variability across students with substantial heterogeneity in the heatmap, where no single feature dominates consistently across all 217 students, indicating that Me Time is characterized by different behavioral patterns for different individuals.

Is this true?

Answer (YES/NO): NO